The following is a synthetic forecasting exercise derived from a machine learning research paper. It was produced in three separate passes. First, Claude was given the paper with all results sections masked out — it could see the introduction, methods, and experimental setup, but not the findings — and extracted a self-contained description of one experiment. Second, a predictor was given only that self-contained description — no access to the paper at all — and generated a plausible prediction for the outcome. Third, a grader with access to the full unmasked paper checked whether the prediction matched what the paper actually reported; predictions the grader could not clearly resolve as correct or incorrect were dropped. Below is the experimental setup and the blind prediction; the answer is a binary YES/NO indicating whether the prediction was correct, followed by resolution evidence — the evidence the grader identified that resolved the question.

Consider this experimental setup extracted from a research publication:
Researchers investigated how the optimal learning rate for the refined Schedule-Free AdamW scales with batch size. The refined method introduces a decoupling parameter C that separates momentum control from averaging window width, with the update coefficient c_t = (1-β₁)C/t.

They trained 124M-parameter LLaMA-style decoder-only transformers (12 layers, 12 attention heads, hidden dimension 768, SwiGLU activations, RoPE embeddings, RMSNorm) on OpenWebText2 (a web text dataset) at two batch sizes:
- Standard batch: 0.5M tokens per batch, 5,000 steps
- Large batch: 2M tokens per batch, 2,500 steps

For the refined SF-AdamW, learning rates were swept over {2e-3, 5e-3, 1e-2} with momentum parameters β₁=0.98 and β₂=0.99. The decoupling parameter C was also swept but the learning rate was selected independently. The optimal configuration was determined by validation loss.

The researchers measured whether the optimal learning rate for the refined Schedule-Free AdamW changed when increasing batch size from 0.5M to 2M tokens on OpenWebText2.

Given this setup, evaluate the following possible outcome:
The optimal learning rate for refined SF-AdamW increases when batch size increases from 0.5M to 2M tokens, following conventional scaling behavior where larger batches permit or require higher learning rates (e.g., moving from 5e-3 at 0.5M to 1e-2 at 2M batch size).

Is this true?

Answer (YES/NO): YES